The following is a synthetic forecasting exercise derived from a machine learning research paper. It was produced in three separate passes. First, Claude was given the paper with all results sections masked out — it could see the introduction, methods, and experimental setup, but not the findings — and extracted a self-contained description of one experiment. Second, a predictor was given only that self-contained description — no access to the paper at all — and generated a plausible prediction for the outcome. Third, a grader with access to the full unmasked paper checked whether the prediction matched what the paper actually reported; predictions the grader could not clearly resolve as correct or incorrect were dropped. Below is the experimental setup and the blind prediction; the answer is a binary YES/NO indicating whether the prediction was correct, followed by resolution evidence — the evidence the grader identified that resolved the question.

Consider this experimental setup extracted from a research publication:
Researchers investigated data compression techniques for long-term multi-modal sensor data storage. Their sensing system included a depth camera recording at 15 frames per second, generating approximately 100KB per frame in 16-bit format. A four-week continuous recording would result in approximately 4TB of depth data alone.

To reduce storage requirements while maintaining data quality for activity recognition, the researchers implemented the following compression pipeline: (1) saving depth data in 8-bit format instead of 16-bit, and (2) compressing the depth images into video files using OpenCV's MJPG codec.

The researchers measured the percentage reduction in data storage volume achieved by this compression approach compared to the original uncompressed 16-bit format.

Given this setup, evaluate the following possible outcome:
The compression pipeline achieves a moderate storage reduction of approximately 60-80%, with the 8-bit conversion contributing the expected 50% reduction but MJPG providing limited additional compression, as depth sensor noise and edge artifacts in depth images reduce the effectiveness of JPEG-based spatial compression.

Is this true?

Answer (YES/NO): YES